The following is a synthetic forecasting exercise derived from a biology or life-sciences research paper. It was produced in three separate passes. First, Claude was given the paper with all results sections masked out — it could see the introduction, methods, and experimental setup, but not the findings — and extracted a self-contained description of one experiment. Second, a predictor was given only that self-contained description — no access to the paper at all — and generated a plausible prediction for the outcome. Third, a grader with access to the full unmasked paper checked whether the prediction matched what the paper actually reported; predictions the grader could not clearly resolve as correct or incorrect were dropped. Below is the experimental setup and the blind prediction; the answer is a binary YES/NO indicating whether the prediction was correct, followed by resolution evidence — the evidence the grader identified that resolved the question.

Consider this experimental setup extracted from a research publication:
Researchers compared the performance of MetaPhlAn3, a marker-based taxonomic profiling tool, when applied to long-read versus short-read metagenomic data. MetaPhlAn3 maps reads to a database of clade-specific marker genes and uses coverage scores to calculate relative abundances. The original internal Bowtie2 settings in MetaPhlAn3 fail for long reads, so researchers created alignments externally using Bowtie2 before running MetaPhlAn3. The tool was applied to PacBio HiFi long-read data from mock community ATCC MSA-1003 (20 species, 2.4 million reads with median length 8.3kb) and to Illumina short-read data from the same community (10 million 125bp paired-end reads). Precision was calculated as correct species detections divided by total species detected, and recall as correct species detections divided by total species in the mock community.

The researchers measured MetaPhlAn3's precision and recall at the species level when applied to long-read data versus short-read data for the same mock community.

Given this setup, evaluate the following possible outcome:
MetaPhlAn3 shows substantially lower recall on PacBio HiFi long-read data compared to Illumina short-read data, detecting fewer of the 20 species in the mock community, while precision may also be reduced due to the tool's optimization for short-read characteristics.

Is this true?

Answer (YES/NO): NO